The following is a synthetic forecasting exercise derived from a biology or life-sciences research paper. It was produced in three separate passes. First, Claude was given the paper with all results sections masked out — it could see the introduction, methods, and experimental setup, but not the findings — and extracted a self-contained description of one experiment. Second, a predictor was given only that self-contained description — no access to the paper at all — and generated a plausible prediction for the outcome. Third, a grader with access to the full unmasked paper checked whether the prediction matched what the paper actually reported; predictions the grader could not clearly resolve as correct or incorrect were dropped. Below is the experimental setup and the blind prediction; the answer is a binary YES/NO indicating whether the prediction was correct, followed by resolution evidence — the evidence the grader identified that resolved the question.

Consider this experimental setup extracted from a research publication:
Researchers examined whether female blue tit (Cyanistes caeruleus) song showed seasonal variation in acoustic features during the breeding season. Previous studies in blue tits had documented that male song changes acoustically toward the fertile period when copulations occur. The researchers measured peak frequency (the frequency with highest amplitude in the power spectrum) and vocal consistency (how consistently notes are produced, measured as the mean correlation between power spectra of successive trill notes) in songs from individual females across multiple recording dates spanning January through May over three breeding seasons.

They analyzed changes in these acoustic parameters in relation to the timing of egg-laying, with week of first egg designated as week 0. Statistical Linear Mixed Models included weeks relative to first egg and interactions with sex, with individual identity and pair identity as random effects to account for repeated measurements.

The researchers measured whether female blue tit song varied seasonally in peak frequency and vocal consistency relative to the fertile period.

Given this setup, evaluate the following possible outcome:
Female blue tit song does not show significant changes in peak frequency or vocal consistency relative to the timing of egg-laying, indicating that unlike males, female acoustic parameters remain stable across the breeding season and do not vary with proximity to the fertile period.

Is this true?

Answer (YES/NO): NO